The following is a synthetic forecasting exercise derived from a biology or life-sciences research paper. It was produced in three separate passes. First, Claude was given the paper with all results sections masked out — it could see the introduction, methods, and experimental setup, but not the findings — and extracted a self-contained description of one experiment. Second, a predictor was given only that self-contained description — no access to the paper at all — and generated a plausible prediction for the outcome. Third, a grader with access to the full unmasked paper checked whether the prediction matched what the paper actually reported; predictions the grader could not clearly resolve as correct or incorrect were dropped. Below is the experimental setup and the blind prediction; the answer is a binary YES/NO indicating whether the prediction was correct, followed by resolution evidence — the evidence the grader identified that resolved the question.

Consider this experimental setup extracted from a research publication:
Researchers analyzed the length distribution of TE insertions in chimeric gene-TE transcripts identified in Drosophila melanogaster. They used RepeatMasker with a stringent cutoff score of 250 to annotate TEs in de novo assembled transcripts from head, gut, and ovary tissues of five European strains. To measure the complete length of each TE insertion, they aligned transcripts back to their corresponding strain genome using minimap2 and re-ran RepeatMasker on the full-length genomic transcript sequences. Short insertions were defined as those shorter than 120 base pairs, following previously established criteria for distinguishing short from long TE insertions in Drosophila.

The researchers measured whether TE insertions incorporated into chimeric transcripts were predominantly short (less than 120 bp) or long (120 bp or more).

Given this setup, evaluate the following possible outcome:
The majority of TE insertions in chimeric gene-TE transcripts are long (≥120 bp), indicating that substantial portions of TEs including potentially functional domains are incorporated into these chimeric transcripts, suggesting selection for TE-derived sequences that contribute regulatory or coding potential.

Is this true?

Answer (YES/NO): NO